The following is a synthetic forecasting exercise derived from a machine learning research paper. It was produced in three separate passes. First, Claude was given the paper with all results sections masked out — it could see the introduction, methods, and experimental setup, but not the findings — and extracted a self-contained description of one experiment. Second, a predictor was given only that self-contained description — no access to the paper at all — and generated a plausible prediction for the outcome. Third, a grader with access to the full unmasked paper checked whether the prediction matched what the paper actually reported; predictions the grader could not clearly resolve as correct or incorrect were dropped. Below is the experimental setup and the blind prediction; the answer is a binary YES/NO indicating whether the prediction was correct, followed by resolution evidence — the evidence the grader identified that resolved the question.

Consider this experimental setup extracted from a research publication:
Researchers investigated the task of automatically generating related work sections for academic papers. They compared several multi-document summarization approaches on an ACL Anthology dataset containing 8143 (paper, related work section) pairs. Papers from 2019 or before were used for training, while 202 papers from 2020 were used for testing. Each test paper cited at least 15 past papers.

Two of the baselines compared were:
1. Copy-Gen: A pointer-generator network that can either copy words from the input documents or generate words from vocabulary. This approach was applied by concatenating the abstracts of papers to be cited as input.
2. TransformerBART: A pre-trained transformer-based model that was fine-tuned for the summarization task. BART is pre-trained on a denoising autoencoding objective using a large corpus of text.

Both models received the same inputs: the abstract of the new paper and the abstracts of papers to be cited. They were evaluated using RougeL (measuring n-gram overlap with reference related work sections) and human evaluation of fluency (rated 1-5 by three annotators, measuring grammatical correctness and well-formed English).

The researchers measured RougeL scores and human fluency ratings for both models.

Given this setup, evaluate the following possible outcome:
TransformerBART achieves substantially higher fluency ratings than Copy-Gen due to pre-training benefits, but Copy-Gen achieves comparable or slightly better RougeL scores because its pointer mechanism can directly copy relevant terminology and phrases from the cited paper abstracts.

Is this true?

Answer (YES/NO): NO